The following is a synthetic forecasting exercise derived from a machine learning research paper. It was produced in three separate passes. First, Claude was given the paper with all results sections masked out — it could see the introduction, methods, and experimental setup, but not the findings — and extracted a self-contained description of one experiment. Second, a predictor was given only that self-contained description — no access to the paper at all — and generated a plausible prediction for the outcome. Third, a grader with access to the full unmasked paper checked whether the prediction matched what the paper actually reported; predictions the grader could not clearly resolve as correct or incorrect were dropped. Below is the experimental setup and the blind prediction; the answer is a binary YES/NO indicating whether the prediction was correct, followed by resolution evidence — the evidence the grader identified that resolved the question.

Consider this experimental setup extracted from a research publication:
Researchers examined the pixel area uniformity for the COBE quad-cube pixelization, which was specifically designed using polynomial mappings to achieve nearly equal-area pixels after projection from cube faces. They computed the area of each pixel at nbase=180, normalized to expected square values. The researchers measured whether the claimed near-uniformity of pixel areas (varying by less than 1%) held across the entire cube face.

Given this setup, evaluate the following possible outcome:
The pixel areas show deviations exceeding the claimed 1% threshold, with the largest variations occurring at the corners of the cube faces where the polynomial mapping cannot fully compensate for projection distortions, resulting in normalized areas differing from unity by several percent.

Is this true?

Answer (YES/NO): YES